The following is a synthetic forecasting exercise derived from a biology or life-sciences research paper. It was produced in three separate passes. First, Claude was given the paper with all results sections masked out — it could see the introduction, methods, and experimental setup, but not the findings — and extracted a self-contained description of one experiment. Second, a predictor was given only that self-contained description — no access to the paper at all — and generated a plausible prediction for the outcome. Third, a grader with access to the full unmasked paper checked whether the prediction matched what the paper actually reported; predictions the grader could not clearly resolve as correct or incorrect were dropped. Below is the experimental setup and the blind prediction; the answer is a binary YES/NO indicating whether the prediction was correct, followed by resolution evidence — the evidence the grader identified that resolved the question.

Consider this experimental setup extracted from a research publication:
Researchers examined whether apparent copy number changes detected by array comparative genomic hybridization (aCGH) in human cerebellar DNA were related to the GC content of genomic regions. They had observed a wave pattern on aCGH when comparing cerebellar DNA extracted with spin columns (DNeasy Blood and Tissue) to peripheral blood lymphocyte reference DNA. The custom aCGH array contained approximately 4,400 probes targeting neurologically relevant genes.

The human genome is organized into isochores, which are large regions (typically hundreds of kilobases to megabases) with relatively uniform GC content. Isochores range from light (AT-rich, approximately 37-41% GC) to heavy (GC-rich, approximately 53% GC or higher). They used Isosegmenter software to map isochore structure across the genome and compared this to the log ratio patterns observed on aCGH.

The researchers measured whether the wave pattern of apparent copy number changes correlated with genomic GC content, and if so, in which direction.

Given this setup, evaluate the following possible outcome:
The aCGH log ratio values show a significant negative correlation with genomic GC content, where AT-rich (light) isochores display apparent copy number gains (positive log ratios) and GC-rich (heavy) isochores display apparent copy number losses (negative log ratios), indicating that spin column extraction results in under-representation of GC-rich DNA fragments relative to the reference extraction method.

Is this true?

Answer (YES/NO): YES